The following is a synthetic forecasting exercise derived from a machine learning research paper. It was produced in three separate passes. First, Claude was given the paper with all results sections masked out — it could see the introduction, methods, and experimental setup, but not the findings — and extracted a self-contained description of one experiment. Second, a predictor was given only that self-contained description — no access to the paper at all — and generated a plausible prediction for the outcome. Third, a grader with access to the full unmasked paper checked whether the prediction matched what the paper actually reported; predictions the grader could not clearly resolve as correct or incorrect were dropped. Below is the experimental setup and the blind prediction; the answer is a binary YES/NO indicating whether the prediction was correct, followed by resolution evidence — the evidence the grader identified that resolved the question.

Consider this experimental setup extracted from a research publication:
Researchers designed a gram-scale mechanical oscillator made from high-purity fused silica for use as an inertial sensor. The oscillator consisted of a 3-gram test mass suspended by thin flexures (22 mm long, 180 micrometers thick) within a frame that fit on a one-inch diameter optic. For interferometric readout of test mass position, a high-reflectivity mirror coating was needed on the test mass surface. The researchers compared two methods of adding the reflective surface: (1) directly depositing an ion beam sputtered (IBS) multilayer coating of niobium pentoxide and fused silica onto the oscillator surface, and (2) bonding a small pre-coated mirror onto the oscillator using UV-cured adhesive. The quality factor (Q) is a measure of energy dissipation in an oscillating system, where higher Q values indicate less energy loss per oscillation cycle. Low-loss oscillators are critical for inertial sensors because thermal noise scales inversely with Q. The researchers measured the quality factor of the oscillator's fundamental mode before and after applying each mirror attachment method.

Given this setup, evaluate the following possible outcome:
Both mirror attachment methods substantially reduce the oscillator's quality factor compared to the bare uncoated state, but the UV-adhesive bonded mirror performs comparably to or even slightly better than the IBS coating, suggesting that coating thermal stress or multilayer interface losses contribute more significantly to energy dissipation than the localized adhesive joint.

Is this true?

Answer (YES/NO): NO